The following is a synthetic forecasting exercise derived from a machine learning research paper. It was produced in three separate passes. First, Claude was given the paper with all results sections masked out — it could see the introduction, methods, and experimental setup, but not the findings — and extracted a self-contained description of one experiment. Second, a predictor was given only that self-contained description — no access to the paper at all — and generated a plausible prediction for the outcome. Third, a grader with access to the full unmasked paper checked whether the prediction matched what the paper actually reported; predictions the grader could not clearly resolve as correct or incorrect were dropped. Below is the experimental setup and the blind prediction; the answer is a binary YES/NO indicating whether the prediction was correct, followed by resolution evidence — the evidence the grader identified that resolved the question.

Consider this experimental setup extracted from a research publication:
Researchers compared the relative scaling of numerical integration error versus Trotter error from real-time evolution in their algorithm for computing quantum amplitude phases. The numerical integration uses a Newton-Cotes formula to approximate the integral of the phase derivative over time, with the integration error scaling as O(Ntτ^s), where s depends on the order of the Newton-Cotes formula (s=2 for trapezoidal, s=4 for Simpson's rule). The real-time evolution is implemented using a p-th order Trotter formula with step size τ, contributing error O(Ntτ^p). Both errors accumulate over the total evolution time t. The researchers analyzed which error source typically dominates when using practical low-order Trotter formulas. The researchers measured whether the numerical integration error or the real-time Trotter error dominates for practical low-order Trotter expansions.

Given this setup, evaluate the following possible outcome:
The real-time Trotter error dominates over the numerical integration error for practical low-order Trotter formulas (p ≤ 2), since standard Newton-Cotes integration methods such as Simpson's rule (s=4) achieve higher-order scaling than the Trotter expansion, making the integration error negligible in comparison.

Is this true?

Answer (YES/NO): YES